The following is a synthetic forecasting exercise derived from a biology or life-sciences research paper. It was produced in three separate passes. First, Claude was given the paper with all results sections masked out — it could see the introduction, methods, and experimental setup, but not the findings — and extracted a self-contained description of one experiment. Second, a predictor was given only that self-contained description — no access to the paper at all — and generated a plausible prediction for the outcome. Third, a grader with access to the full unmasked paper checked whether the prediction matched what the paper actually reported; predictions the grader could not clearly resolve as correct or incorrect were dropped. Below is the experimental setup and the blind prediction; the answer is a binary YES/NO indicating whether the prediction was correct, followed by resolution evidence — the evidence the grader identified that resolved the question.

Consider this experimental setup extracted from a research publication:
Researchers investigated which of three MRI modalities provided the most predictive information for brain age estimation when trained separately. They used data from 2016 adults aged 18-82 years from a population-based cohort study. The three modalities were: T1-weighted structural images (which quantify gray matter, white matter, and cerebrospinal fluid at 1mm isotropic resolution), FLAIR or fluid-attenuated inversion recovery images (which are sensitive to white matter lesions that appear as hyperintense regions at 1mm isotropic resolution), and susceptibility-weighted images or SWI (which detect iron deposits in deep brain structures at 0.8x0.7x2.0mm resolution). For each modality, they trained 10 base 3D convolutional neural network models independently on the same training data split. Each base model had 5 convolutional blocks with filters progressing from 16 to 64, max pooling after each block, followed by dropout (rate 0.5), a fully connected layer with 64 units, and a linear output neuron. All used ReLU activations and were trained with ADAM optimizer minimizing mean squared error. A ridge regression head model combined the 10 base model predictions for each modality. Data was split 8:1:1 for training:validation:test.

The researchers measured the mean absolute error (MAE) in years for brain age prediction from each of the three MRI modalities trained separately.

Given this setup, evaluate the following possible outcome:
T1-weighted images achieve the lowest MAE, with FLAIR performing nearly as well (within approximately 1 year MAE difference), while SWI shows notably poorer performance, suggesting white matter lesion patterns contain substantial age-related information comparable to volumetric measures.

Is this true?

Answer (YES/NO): YES